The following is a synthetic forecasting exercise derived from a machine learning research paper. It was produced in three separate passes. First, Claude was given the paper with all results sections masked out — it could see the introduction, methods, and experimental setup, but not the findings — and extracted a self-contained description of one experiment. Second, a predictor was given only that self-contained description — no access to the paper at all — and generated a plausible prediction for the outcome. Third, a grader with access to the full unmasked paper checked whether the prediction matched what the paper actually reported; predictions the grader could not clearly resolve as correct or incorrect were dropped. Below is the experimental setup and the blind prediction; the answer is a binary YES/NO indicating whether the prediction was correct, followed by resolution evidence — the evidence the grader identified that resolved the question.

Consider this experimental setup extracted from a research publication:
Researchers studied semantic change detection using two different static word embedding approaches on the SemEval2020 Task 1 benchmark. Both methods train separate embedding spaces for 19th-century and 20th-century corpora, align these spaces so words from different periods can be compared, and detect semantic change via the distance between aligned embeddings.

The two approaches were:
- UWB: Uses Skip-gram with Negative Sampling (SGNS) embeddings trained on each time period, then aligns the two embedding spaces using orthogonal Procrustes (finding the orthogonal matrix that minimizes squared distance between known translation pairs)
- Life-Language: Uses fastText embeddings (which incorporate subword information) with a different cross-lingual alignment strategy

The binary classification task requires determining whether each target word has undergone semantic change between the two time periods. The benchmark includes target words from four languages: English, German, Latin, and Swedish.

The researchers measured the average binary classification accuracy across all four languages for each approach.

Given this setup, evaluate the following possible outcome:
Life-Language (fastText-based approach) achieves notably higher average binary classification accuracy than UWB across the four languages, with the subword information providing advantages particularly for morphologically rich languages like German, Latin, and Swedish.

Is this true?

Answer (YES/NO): NO